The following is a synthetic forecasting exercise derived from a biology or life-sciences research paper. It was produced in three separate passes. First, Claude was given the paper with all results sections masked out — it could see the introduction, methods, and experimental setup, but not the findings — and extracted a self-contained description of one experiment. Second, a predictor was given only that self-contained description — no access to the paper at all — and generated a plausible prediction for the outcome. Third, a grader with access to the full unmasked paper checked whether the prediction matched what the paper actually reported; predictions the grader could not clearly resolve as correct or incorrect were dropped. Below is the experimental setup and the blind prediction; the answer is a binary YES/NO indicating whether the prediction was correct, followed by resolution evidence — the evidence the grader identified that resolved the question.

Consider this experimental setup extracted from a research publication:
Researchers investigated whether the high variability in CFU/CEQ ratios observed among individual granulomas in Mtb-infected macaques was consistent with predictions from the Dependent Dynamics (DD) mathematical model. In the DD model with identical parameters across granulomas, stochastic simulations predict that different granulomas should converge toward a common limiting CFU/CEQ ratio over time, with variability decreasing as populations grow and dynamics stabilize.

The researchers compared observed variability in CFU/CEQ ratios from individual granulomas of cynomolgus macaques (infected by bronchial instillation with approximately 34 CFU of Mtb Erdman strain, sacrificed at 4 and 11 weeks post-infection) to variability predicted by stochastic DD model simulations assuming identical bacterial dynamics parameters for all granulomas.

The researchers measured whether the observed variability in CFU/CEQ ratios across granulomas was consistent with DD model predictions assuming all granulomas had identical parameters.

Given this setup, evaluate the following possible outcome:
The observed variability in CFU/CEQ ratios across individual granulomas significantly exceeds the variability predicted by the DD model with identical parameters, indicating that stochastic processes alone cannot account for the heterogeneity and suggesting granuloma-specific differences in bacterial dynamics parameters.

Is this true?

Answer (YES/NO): YES